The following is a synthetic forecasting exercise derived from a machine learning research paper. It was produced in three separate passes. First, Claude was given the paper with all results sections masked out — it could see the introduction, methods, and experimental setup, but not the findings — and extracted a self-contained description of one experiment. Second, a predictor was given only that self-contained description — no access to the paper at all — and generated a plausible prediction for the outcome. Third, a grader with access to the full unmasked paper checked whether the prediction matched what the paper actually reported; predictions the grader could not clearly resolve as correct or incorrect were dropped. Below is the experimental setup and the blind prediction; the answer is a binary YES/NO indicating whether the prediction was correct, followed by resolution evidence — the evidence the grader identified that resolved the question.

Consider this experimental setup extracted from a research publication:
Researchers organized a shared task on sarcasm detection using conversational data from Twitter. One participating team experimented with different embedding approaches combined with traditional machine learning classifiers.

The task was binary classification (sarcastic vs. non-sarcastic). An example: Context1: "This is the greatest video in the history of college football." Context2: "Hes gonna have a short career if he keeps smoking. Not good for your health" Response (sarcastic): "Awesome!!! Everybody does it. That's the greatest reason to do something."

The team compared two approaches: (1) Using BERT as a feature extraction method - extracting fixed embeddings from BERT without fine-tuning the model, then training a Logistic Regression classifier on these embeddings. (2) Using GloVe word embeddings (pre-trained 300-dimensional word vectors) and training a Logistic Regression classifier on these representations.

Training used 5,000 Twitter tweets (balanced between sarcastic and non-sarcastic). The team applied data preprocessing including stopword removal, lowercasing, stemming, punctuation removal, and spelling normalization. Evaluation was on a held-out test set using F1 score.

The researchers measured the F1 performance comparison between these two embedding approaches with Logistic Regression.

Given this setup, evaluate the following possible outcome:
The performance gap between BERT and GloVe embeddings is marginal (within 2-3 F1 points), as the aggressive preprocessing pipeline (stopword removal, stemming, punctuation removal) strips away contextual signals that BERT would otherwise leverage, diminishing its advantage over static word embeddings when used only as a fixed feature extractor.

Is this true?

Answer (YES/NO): NO